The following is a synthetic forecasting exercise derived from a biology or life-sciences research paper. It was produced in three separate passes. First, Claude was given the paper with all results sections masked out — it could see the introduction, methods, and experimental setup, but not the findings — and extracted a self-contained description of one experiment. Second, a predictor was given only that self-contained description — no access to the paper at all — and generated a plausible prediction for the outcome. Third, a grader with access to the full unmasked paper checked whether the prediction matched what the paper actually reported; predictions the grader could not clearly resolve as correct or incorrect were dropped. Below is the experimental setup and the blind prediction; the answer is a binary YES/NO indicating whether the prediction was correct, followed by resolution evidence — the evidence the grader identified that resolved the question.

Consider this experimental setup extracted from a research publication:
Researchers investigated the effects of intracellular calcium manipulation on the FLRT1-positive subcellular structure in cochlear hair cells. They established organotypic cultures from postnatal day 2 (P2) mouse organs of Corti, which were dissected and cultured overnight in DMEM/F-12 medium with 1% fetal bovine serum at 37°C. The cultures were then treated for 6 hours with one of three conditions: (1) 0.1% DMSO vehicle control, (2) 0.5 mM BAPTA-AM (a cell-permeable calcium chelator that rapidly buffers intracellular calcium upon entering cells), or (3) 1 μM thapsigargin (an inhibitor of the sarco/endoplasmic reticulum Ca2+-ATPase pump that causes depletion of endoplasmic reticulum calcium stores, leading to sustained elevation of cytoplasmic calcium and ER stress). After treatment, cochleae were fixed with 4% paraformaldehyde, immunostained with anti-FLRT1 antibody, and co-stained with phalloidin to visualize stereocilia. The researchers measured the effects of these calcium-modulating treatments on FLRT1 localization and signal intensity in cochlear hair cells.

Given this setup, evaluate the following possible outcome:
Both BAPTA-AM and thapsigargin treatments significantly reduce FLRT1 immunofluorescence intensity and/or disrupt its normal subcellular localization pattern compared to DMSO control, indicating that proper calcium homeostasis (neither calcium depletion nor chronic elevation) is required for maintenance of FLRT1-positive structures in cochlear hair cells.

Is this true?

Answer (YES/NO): NO